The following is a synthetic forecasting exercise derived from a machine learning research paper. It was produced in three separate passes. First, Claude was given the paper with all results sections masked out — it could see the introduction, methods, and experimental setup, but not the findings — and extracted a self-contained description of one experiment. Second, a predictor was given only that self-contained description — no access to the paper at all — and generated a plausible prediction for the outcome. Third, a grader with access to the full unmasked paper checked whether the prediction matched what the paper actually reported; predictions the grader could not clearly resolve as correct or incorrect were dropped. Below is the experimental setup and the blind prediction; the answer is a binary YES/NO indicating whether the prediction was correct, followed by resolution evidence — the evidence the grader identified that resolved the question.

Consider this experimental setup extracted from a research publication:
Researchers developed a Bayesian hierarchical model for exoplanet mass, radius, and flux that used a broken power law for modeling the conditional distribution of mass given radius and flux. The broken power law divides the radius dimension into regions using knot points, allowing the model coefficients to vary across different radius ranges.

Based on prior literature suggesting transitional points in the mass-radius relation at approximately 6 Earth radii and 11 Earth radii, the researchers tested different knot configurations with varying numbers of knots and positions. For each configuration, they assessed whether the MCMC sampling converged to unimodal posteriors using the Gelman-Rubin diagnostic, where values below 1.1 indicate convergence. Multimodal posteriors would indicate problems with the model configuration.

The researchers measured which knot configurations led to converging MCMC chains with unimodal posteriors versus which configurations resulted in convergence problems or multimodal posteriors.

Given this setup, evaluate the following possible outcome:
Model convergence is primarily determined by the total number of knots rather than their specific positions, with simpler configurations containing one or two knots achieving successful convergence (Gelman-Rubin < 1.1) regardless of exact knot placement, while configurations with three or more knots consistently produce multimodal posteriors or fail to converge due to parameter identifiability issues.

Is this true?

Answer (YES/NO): NO